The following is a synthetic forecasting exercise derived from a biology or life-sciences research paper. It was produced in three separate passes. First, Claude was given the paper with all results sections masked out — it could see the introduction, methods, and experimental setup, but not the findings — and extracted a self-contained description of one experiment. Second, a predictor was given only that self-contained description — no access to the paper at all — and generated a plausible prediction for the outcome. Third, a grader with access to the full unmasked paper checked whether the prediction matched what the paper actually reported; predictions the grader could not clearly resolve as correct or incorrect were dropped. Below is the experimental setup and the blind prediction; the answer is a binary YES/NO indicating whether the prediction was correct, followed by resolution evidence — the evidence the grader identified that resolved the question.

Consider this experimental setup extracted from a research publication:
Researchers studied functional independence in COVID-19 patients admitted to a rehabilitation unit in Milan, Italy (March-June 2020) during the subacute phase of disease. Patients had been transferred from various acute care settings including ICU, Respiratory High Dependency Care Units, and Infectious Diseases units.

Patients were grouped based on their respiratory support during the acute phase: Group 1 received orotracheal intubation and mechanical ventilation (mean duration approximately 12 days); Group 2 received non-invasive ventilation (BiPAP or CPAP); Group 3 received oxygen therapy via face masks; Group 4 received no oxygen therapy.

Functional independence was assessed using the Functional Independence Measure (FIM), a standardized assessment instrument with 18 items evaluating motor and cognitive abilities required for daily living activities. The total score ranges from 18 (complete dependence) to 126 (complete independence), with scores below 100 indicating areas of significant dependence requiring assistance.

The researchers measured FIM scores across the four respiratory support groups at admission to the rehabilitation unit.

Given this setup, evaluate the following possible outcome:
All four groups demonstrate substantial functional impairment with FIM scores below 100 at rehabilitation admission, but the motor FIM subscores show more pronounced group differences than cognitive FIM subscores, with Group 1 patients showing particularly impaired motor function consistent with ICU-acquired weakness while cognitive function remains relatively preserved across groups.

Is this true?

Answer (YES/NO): NO